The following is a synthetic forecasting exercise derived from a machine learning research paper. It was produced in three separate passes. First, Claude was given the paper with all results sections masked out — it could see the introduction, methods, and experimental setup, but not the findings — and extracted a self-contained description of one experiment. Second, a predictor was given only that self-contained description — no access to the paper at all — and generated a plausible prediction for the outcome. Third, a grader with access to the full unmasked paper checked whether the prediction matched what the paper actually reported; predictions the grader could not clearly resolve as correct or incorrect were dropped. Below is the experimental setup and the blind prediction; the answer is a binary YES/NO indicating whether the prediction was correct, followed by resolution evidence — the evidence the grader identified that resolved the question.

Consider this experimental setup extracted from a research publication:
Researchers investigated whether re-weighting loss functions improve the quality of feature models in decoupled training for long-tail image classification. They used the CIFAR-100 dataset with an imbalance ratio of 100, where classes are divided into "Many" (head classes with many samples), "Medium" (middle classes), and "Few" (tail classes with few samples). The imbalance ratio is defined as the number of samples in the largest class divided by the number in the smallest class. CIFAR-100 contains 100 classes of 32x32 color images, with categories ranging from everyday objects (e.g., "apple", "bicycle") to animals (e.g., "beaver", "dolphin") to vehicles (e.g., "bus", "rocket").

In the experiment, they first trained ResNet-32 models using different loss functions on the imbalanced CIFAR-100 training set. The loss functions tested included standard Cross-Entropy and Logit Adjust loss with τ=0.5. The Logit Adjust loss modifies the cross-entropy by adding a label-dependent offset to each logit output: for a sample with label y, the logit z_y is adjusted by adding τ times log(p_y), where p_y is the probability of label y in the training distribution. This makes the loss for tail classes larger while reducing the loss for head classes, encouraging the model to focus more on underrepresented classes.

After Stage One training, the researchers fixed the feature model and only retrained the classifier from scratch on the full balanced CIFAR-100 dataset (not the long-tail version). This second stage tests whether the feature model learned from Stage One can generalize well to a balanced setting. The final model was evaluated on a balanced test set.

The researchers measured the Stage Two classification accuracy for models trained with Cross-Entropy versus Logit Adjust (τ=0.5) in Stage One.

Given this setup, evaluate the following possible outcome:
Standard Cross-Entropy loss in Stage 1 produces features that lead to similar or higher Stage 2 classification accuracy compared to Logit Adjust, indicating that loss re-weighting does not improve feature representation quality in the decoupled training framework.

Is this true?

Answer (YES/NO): NO